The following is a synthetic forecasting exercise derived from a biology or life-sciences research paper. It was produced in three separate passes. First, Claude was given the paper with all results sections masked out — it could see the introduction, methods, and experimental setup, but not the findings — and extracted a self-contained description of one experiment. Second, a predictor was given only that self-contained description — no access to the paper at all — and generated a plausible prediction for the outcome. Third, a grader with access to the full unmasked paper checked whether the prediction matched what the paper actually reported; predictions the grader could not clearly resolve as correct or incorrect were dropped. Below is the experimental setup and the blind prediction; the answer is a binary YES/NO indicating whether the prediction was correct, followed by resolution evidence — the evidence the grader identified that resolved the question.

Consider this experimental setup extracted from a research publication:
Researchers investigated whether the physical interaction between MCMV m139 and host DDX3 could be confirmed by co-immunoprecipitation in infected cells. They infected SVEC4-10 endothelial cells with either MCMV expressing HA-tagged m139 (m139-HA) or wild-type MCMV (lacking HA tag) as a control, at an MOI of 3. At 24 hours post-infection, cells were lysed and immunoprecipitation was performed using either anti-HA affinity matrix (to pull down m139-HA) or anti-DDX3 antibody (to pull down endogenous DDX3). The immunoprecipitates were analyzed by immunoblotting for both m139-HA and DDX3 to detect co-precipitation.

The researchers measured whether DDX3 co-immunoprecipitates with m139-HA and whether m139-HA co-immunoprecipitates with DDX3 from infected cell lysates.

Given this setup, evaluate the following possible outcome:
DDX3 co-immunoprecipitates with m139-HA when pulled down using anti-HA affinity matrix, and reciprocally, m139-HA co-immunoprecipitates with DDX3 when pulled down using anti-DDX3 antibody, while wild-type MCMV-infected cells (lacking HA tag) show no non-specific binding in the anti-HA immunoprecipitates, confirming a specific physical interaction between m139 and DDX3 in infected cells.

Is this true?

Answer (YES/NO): NO